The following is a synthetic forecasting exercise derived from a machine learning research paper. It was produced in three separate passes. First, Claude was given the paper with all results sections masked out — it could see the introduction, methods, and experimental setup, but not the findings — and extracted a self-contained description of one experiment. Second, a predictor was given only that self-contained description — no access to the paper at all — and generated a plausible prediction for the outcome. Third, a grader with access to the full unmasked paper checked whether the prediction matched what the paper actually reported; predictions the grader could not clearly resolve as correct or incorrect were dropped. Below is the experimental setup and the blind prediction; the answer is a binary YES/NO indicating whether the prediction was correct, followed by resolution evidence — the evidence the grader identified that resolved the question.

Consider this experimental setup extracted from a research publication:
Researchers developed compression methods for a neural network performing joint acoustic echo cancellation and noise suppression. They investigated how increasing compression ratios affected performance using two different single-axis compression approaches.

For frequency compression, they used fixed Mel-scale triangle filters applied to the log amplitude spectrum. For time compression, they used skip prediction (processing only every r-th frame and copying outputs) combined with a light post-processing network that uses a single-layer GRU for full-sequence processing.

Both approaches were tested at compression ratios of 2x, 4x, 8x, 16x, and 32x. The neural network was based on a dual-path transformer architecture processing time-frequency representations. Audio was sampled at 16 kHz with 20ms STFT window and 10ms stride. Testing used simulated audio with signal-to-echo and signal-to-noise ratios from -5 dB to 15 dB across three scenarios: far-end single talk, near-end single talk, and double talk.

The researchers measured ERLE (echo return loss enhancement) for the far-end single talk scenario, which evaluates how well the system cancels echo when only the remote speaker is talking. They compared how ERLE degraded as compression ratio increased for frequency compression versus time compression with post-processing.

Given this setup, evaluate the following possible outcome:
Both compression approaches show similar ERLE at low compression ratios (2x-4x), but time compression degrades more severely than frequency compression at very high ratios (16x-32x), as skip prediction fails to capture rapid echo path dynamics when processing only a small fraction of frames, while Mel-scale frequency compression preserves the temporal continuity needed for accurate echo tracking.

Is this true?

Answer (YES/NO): NO